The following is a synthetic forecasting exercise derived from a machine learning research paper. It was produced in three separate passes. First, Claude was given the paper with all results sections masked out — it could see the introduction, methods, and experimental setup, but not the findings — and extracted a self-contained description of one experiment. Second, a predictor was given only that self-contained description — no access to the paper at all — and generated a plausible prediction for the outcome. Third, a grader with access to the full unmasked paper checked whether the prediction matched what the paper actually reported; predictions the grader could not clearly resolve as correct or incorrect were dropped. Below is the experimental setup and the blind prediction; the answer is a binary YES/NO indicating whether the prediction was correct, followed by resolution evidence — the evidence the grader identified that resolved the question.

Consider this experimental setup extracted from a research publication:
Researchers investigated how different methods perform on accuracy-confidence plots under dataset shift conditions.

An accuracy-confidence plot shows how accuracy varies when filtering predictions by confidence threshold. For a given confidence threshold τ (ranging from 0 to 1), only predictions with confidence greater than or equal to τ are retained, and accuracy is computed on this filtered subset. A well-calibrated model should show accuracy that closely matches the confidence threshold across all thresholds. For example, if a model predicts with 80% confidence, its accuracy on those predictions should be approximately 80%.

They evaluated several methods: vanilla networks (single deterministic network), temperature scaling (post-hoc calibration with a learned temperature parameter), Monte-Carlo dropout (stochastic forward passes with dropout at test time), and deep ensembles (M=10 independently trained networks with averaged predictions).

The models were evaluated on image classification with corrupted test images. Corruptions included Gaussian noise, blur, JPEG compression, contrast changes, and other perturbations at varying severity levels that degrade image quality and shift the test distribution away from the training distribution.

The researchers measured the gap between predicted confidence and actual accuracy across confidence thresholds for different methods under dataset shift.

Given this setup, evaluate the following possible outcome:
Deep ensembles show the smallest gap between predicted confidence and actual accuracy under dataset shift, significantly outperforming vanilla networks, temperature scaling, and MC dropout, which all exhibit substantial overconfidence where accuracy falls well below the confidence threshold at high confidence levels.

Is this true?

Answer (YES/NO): NO